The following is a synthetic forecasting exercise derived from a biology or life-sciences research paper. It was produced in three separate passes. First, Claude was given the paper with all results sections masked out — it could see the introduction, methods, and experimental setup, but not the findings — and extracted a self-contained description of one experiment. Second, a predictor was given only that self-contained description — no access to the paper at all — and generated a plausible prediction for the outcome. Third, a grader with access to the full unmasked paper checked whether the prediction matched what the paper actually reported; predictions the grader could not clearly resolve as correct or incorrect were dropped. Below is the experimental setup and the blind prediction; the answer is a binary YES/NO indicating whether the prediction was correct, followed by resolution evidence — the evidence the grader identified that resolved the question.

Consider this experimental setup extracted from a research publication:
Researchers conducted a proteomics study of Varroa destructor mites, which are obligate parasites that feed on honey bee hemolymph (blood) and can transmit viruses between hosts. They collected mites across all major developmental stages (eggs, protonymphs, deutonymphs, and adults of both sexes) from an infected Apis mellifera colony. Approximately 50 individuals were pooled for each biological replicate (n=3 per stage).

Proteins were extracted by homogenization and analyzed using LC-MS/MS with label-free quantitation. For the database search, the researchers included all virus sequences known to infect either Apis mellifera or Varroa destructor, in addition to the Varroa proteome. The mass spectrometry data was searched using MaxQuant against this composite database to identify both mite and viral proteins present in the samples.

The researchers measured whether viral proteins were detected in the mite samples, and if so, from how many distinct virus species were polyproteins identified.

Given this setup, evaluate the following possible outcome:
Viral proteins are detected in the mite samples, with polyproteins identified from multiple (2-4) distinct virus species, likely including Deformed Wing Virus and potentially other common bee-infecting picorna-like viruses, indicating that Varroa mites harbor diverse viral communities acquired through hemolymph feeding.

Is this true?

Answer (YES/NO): NO